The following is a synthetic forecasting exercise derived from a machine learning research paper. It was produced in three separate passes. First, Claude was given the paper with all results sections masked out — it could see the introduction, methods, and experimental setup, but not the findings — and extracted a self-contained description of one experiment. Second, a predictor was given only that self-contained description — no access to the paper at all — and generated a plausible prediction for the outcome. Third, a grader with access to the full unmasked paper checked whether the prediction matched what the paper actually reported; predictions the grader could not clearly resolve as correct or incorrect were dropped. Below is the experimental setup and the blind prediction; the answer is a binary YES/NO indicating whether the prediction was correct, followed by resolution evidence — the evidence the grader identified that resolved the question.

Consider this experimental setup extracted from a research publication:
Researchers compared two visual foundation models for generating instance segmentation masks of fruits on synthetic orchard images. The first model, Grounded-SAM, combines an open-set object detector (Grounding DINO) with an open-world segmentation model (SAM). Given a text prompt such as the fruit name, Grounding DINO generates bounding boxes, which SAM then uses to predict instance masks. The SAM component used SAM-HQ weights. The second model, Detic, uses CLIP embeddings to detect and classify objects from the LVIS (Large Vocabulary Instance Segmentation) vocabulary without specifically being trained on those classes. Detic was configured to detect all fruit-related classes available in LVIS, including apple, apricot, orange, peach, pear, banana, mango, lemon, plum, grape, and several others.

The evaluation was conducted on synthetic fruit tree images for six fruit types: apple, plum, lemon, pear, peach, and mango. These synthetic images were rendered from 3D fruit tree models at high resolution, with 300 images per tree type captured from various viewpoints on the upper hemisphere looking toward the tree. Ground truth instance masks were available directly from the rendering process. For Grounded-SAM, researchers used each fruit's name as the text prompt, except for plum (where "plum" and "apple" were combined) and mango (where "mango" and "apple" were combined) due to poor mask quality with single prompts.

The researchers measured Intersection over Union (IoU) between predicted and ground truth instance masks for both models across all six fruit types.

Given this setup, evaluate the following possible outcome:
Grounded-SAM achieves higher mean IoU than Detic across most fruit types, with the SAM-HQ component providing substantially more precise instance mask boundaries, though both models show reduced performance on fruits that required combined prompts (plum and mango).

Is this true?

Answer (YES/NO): NO